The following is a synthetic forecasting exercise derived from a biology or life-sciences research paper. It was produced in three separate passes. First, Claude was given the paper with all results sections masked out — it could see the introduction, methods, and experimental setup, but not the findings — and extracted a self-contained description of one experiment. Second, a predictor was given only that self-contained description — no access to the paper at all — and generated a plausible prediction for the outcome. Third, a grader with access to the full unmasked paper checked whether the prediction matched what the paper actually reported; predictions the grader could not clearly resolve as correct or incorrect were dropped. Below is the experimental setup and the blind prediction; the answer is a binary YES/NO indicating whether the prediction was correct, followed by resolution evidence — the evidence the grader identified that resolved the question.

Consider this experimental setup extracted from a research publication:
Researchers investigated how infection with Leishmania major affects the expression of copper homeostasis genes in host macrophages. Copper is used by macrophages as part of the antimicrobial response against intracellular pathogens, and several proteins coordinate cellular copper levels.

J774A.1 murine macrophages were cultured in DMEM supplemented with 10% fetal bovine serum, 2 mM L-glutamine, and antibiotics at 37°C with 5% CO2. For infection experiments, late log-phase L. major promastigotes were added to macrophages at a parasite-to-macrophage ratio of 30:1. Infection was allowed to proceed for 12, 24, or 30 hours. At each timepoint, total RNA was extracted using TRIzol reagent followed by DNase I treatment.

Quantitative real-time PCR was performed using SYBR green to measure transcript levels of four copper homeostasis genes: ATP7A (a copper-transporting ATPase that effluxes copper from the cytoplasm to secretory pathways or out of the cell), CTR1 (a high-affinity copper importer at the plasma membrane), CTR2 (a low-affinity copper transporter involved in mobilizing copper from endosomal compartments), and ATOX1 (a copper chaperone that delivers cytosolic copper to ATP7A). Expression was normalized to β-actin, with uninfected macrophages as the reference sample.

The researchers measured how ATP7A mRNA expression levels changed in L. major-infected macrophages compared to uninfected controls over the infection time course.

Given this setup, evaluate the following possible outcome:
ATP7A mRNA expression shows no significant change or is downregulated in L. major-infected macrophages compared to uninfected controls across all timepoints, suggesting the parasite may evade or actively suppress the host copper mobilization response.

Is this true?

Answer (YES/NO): NO